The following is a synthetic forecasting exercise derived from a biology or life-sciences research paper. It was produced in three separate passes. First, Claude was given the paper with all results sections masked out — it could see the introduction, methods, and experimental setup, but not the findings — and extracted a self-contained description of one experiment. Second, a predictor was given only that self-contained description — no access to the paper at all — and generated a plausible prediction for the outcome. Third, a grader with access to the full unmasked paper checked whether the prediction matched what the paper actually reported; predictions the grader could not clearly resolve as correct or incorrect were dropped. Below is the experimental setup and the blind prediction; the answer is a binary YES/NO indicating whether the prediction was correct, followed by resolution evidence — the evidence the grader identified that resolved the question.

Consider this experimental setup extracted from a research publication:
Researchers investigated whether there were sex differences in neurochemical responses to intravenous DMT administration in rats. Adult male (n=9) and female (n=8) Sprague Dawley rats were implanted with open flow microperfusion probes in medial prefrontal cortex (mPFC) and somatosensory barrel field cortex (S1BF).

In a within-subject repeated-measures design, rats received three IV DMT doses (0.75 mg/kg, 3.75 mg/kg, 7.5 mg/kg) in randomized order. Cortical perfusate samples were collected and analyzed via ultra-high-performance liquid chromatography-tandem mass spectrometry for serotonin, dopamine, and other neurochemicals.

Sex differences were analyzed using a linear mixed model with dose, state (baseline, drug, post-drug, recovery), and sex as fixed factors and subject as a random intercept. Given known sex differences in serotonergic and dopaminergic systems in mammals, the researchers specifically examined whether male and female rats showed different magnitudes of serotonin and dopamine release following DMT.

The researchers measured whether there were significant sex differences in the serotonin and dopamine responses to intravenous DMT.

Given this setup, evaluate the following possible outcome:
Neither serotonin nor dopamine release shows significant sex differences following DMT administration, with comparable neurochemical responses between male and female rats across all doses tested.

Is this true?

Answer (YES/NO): YES